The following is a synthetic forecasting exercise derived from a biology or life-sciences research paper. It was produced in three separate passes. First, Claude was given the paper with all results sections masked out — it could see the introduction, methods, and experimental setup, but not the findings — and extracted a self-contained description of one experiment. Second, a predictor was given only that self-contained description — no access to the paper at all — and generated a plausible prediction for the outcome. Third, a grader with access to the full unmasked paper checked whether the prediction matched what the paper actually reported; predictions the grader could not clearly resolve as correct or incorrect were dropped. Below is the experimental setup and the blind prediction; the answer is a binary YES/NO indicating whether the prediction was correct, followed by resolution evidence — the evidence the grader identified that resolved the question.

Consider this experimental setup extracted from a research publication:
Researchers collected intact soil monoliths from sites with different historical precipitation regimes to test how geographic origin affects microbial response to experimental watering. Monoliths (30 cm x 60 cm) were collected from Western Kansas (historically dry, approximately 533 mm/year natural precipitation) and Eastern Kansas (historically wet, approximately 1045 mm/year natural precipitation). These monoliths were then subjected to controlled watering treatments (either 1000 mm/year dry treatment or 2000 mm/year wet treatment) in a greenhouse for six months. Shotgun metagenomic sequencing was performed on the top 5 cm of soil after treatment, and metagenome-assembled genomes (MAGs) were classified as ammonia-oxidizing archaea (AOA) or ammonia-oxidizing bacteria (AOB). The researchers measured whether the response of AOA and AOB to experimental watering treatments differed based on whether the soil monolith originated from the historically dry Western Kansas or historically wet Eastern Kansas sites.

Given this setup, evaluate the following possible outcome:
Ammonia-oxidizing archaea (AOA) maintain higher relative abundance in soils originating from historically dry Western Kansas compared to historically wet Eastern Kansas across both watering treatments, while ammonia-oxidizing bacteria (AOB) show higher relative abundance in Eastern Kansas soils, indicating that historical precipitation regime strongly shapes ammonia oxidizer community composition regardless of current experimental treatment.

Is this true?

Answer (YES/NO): NO